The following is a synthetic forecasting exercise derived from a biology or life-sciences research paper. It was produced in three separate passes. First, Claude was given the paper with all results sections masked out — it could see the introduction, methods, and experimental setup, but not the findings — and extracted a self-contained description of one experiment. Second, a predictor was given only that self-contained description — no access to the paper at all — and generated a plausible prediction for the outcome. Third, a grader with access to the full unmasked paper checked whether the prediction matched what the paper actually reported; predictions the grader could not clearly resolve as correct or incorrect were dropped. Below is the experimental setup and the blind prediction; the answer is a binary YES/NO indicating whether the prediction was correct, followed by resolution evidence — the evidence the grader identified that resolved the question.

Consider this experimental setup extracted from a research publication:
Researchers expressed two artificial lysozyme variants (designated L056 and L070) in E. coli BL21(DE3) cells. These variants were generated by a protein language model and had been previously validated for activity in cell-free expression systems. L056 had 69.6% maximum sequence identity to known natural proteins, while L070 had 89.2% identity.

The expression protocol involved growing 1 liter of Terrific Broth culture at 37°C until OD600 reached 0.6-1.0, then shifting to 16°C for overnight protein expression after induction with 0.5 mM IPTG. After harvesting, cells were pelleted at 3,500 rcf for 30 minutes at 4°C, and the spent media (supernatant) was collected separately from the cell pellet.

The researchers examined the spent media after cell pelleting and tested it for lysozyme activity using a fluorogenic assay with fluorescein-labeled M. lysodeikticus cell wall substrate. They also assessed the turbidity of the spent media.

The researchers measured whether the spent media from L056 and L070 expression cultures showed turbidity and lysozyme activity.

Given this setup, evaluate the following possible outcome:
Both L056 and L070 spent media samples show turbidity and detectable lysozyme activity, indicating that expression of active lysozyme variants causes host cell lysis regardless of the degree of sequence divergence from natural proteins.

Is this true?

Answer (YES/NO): YES